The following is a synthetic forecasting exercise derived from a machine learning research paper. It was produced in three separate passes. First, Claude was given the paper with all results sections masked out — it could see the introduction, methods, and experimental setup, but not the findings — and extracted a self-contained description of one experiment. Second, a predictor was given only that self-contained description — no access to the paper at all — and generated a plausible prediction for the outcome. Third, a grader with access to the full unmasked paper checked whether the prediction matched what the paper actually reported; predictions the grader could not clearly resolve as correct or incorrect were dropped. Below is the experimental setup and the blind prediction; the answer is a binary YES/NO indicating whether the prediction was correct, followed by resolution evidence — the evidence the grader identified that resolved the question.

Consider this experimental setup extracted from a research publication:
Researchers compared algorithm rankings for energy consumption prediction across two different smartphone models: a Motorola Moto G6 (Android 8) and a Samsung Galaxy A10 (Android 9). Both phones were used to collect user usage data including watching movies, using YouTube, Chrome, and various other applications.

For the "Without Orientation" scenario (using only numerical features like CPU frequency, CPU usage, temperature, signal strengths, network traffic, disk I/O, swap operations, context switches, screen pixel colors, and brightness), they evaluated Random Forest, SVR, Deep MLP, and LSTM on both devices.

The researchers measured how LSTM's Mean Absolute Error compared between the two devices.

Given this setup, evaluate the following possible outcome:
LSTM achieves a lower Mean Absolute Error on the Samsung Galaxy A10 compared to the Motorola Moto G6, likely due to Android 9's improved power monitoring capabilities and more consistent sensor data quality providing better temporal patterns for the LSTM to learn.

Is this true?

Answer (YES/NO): NO